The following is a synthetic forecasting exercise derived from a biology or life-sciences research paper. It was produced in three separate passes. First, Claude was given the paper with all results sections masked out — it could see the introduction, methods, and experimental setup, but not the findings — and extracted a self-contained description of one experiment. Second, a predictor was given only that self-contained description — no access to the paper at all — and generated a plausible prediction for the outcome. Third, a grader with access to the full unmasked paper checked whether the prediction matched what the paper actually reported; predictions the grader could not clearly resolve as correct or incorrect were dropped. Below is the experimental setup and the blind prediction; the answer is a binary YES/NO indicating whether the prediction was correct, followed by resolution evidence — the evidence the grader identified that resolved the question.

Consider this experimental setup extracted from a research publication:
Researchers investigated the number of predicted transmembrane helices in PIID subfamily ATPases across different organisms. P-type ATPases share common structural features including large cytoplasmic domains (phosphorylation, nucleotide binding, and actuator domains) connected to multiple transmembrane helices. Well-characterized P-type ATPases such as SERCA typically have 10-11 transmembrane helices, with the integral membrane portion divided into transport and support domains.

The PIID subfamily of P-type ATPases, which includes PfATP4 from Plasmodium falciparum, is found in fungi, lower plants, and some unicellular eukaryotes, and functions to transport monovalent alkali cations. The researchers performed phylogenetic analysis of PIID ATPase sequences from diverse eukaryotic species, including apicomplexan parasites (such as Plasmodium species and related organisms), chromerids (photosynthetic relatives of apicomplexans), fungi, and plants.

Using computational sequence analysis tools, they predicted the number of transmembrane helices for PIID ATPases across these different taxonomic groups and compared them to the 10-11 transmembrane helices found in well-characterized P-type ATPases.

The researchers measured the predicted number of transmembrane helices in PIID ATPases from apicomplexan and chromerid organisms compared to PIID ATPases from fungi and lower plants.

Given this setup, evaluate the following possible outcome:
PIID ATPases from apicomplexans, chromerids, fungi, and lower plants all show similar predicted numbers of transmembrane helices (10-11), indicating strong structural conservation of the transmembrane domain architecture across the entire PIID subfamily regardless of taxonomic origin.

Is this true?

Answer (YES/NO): NO